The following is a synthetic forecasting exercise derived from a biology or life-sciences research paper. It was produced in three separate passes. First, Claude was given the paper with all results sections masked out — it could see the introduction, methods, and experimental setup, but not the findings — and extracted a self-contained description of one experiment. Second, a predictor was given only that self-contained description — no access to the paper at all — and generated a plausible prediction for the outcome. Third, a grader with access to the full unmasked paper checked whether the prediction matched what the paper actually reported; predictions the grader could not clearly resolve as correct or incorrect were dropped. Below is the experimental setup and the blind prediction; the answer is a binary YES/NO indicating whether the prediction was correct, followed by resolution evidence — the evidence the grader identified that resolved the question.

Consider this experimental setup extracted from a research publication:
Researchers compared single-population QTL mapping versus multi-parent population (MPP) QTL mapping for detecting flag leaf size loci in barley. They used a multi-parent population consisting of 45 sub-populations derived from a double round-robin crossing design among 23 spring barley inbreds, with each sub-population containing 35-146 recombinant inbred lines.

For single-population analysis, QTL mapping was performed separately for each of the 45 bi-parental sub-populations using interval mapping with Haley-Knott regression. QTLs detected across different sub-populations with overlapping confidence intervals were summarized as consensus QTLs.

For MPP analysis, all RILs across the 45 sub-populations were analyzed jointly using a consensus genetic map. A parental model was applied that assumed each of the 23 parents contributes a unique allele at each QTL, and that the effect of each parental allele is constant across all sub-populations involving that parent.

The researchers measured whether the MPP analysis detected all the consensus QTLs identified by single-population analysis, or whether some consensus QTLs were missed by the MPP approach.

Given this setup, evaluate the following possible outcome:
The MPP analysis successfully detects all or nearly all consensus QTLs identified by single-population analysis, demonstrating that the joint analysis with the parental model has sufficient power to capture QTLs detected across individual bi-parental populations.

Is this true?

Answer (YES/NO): YES